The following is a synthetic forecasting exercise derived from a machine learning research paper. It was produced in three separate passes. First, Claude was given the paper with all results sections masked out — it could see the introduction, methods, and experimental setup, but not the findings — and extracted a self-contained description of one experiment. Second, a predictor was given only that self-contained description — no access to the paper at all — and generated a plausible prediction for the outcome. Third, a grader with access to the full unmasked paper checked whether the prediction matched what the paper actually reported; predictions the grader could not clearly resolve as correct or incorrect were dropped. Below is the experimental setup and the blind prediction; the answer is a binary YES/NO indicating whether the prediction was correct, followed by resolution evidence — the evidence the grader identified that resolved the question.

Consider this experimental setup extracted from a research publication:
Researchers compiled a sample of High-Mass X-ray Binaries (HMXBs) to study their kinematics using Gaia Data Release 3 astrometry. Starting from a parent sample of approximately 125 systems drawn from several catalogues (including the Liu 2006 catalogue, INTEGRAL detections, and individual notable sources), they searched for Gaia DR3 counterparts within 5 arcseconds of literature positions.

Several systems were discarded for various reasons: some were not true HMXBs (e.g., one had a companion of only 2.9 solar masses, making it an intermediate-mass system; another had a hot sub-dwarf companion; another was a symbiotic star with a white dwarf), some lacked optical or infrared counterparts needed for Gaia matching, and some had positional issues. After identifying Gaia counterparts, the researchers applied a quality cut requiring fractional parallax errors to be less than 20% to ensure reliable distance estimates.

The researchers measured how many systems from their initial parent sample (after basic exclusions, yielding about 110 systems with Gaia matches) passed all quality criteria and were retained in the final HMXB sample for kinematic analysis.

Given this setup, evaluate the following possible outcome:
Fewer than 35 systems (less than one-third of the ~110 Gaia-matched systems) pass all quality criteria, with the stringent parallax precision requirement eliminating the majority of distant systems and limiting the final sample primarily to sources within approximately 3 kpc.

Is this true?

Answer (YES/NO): NO